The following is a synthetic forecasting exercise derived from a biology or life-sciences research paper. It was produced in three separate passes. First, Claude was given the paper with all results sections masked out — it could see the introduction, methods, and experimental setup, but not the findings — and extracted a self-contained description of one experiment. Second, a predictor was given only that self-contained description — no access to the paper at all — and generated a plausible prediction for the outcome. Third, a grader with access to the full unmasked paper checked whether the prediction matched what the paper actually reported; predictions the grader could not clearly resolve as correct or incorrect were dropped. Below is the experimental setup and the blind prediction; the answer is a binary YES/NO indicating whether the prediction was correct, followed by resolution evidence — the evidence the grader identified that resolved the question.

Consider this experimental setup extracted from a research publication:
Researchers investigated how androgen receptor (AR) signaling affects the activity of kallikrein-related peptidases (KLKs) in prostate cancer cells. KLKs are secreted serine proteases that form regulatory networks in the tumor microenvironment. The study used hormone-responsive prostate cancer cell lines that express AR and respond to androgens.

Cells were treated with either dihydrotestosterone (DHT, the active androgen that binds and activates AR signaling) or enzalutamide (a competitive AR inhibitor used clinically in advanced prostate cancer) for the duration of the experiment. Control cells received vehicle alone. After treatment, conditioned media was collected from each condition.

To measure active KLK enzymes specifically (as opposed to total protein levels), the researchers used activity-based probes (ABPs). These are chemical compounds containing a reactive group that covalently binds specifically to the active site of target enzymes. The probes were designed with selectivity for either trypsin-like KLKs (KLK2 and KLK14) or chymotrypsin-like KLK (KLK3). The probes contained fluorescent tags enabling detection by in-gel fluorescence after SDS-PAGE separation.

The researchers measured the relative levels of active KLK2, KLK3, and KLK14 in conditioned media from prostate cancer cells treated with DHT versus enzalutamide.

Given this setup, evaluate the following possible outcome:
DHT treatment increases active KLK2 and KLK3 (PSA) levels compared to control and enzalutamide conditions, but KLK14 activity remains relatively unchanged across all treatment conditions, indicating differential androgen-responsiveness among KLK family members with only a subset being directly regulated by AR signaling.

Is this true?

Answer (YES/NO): NO